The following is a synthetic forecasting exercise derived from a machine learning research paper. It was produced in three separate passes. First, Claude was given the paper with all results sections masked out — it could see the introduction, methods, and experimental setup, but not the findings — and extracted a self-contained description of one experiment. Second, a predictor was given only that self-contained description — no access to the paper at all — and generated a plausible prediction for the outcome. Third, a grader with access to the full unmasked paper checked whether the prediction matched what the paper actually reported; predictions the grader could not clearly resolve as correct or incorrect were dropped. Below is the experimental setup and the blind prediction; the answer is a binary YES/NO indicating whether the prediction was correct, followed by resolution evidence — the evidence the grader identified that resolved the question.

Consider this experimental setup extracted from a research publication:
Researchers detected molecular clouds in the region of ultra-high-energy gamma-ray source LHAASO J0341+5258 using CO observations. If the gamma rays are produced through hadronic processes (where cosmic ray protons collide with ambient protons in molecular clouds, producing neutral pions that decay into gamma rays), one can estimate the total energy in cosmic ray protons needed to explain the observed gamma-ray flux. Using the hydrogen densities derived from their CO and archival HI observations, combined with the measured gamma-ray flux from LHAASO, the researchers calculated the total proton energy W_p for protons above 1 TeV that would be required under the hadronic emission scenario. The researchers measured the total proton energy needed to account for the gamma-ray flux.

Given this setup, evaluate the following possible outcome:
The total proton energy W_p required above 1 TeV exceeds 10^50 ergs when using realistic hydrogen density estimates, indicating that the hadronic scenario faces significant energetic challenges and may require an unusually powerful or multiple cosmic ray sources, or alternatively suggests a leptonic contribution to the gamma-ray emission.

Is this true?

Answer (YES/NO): NO